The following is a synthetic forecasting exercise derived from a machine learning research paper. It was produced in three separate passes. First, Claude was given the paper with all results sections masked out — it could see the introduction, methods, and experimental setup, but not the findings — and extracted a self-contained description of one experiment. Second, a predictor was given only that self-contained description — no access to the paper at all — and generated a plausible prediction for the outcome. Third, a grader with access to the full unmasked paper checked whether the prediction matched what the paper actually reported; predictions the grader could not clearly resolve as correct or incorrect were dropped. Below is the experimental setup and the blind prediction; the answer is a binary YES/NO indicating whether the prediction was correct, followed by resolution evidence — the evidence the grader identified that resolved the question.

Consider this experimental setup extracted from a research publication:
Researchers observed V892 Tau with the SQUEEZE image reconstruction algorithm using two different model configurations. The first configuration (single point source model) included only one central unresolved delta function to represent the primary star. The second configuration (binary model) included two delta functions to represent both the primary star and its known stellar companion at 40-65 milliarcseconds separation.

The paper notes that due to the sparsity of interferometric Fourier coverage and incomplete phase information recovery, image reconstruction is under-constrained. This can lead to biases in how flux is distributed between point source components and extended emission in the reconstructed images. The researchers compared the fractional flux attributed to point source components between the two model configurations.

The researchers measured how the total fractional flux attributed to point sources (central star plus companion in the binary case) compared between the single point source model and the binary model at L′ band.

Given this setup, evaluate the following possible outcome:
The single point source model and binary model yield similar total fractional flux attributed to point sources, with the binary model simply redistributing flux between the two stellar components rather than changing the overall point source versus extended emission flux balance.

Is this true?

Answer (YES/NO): NO